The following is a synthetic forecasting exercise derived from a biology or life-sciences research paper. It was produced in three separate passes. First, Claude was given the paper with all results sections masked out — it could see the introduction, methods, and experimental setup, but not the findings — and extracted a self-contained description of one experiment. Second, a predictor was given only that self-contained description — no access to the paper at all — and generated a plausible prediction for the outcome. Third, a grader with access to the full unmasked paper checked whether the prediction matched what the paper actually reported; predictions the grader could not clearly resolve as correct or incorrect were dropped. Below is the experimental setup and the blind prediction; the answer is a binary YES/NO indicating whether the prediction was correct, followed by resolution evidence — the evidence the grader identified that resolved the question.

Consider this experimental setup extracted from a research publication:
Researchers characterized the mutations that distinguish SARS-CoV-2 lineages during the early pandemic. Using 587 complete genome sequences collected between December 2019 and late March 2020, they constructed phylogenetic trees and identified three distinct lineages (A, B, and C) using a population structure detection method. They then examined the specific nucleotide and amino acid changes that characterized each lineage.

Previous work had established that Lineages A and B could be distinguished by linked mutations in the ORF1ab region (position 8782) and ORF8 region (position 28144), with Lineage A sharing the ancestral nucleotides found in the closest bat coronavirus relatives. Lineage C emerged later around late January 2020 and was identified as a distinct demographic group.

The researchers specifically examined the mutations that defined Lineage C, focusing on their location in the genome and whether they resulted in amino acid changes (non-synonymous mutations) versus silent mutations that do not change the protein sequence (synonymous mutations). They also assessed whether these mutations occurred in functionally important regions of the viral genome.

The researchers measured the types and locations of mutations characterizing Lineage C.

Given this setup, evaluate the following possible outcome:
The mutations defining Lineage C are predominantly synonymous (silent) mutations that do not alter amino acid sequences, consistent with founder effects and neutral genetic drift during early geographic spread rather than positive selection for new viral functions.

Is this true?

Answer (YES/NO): NO